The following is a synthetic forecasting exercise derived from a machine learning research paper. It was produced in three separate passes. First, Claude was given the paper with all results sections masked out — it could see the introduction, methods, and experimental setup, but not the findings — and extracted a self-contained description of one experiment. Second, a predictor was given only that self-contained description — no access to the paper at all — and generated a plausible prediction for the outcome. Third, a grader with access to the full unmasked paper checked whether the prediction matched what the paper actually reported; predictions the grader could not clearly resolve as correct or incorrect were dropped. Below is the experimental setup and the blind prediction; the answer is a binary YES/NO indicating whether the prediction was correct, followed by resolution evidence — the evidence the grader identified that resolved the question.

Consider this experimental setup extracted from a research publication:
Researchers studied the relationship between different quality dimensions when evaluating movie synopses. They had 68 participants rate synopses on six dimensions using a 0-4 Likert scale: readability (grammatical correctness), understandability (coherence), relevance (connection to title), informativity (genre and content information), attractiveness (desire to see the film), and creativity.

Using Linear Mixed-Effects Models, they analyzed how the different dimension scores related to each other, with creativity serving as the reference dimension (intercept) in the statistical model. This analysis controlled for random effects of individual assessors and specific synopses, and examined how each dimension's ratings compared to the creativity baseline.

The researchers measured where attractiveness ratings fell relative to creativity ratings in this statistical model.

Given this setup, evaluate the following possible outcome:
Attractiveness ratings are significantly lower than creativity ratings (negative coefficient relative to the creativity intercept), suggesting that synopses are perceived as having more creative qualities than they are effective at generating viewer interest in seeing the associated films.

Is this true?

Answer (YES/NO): YES